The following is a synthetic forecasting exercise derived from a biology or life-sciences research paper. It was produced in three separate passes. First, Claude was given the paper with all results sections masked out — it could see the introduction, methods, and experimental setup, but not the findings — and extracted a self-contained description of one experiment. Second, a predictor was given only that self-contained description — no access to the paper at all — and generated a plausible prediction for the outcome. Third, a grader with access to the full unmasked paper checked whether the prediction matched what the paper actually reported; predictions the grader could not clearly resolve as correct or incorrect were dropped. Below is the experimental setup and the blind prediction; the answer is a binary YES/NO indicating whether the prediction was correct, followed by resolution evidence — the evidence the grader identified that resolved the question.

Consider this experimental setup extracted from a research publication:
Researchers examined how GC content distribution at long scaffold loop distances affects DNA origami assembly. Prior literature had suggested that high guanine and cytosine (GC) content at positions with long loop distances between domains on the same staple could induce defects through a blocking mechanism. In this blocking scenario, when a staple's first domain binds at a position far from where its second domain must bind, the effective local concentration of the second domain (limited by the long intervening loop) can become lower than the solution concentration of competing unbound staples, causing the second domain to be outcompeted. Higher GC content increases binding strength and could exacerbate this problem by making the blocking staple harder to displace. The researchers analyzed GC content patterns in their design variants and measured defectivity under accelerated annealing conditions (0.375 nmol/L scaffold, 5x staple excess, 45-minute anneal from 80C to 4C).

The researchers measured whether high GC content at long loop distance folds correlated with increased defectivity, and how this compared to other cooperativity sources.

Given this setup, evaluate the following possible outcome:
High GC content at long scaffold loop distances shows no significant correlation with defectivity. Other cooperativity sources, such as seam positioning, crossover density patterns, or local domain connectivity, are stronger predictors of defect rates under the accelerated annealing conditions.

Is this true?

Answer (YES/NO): NO